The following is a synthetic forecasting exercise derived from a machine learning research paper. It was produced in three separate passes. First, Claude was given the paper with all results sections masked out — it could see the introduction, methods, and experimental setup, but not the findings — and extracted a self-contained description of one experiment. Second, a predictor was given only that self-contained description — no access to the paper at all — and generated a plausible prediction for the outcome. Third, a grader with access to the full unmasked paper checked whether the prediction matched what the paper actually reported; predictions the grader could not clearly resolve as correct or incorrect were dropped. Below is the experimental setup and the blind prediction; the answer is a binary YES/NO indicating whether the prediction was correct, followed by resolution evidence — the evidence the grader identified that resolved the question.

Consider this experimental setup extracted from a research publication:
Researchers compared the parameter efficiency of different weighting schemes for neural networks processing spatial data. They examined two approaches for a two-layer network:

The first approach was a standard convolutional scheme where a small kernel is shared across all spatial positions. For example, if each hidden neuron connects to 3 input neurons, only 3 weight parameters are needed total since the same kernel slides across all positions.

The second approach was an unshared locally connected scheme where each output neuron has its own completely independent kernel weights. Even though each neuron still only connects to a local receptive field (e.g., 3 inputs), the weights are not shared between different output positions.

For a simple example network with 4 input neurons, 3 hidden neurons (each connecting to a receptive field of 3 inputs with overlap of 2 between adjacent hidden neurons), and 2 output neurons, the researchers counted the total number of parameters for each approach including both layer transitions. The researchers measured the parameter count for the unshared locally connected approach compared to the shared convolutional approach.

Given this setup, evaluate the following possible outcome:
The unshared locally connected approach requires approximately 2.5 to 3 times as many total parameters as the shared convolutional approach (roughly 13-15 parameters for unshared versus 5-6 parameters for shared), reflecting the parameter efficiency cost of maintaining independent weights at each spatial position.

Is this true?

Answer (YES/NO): NO